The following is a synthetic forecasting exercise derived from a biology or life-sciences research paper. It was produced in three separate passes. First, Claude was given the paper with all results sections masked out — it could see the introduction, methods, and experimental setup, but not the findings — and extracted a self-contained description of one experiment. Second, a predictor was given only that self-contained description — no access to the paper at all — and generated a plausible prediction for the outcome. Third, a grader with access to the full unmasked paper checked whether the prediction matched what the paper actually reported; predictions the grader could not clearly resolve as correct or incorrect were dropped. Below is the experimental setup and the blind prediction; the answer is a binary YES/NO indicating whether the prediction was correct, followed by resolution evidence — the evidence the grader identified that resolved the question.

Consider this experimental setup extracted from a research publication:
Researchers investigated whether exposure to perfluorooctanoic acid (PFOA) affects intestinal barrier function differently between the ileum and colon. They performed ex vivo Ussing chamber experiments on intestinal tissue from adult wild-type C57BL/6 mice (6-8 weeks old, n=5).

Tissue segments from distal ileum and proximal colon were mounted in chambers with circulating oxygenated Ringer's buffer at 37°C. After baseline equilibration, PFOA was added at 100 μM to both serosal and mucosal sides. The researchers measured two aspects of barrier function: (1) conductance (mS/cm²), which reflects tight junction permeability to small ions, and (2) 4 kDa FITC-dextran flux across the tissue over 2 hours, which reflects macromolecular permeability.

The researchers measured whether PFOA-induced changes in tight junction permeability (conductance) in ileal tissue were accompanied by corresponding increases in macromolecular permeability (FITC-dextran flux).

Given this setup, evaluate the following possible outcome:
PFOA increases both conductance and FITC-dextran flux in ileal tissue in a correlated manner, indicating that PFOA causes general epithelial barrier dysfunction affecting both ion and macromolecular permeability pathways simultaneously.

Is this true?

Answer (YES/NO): NO